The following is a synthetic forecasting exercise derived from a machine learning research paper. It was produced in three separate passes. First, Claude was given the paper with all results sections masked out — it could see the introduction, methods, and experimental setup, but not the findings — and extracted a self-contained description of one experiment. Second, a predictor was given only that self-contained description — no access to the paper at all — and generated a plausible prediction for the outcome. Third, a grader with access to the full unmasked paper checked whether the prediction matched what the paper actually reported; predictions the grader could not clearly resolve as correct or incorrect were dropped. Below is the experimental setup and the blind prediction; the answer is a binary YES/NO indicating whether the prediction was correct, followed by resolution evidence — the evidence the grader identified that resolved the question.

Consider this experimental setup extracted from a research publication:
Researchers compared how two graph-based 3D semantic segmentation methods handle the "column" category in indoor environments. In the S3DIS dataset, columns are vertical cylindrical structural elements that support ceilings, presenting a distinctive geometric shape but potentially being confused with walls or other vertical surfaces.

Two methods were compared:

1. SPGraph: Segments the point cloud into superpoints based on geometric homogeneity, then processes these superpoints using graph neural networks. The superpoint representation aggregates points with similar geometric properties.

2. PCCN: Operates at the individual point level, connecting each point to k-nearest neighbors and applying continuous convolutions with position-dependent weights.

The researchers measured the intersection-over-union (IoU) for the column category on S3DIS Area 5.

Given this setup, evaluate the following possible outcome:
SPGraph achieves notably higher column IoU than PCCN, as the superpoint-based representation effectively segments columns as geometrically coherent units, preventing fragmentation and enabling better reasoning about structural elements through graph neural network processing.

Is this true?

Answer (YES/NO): YES